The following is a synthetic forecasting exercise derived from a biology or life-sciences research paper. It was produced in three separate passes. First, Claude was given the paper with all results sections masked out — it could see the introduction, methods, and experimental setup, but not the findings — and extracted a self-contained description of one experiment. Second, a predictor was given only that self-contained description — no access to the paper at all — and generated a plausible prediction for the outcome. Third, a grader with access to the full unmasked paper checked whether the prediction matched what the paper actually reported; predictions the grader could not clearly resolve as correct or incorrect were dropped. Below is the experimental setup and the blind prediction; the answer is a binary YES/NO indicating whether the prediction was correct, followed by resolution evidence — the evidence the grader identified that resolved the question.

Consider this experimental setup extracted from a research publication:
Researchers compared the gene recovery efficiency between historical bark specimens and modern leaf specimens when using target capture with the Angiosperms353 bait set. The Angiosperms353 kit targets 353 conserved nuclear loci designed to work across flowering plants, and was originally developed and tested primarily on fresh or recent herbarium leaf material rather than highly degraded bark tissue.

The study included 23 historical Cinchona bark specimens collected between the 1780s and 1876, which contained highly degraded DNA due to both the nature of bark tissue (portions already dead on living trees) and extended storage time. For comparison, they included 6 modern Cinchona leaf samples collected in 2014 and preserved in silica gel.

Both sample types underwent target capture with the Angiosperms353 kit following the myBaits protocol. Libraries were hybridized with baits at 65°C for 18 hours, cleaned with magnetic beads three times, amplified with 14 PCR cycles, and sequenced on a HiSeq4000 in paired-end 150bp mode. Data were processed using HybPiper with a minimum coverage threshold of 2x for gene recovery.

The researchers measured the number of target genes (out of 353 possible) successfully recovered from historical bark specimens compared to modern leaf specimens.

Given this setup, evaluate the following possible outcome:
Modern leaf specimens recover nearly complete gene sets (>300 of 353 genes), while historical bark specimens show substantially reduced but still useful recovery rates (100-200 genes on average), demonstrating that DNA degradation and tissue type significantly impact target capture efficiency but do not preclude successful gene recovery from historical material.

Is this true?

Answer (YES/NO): NO